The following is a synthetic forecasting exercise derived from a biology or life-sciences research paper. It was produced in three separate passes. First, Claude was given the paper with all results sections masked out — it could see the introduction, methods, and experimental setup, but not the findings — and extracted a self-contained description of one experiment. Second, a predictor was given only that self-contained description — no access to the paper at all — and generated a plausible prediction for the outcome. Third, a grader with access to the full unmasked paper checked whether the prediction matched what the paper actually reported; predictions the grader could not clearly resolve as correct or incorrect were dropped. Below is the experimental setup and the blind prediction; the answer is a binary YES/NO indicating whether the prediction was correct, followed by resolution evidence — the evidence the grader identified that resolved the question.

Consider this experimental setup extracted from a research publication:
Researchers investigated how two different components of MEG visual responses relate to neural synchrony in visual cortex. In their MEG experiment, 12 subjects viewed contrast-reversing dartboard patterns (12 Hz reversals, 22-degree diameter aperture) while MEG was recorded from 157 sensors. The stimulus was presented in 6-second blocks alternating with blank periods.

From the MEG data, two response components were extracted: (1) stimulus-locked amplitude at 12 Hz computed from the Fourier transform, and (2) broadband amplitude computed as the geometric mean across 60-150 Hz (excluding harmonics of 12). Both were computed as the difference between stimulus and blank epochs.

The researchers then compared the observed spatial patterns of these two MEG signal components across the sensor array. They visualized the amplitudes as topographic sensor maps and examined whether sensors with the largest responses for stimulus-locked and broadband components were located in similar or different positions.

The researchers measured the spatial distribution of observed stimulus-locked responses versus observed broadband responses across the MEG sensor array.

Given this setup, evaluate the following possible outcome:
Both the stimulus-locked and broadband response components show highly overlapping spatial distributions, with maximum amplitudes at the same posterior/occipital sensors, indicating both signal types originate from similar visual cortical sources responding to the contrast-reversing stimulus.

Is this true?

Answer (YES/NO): NO